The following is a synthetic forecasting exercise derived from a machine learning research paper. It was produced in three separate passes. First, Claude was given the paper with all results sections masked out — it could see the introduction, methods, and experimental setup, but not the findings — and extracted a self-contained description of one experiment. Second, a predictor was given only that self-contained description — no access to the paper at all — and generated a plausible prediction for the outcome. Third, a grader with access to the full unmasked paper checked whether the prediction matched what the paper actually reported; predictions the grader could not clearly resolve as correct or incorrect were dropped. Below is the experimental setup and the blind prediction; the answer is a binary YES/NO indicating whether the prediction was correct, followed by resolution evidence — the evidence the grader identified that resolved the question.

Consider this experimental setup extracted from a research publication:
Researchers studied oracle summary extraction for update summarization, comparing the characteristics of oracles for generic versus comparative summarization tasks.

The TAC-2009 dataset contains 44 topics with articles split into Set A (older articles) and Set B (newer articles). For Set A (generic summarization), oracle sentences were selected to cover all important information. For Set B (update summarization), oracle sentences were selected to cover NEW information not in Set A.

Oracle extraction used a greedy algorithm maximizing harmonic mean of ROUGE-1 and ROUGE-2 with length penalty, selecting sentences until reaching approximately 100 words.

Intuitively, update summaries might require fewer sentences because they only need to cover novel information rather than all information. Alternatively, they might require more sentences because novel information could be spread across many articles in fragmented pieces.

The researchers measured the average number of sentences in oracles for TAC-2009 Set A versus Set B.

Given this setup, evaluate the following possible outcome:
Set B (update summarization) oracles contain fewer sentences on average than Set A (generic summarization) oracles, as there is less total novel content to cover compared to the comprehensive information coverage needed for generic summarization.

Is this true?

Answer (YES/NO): YES